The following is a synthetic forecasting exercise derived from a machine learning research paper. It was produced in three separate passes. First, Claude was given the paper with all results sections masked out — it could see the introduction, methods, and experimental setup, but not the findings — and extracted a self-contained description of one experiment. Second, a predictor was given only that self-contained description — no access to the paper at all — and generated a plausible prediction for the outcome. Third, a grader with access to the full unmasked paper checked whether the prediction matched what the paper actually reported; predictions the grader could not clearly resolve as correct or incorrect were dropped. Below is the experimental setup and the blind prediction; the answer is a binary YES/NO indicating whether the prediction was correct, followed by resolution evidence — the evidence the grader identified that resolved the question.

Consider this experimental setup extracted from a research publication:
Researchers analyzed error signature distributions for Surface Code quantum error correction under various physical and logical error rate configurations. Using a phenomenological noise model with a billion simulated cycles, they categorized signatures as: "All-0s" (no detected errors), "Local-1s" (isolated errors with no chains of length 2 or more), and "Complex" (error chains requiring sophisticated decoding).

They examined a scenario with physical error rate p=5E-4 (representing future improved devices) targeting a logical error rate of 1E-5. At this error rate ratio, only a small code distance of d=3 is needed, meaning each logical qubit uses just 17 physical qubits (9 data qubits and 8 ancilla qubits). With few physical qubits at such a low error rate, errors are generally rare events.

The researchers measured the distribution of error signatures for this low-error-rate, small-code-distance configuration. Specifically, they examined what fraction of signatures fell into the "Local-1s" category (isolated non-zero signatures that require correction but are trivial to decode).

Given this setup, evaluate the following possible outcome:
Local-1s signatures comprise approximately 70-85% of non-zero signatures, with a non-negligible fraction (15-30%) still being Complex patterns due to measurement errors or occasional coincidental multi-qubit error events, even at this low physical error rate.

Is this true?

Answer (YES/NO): NO